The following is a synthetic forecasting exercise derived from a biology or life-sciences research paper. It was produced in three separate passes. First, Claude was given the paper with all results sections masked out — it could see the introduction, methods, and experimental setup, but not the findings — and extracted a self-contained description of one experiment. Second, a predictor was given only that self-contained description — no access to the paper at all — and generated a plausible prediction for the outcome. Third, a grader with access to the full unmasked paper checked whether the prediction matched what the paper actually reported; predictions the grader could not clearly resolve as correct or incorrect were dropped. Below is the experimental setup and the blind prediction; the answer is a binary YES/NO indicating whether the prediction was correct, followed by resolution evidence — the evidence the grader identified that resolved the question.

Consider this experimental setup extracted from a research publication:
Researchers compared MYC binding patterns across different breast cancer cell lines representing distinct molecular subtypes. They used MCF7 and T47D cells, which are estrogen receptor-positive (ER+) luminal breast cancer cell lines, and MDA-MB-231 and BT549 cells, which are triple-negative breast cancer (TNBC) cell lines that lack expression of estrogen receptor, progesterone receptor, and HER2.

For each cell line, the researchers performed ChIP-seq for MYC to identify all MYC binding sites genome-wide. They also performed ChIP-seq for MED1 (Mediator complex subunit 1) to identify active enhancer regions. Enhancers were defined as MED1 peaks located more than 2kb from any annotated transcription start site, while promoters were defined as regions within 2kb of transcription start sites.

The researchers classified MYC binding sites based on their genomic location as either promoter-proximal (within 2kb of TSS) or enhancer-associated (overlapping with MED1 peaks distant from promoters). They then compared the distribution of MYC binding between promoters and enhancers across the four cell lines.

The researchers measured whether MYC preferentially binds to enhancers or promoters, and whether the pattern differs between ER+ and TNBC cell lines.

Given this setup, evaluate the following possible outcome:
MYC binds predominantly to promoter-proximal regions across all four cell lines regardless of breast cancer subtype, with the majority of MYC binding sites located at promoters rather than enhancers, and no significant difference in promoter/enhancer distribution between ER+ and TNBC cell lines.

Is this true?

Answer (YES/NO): NO